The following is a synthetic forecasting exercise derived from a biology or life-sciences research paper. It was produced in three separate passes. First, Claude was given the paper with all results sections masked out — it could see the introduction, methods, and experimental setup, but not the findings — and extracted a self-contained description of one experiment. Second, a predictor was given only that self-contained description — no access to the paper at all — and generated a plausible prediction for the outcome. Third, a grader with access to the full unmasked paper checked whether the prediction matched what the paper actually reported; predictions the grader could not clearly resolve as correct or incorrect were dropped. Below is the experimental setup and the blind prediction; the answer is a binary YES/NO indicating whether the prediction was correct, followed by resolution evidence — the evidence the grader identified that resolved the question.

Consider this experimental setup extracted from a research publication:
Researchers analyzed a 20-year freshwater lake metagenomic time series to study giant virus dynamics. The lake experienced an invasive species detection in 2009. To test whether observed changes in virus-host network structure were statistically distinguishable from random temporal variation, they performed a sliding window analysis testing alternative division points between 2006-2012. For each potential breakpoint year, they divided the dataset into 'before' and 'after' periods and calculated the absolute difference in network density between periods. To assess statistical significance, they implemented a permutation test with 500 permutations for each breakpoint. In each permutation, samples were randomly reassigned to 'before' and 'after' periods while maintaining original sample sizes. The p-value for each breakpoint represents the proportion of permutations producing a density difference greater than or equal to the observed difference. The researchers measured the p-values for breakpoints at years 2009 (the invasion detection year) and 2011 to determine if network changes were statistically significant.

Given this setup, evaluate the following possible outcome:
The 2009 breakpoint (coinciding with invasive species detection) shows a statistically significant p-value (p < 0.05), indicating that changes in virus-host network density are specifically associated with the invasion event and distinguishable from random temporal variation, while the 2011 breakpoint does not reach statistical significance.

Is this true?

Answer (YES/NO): NO